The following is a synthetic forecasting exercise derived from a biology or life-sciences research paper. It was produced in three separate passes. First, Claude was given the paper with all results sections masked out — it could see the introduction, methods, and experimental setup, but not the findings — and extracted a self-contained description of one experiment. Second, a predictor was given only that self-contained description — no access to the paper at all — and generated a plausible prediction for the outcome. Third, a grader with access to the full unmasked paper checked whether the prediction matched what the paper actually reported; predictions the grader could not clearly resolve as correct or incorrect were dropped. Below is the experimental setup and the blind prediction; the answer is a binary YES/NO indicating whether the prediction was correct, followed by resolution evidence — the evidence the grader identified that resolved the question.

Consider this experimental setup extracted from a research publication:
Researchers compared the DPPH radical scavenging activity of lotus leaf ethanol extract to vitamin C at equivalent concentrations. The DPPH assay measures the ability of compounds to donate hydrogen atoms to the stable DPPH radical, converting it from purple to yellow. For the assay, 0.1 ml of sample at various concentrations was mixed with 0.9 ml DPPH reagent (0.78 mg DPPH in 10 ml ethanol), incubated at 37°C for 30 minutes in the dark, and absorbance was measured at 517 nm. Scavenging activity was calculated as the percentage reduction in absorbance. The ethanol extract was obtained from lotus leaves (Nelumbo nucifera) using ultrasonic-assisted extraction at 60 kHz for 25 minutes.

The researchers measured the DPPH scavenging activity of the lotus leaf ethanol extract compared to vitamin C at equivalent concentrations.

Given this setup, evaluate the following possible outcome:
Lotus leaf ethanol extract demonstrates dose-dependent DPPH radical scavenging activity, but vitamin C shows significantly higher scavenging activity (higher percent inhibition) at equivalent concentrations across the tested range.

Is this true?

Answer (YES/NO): YES